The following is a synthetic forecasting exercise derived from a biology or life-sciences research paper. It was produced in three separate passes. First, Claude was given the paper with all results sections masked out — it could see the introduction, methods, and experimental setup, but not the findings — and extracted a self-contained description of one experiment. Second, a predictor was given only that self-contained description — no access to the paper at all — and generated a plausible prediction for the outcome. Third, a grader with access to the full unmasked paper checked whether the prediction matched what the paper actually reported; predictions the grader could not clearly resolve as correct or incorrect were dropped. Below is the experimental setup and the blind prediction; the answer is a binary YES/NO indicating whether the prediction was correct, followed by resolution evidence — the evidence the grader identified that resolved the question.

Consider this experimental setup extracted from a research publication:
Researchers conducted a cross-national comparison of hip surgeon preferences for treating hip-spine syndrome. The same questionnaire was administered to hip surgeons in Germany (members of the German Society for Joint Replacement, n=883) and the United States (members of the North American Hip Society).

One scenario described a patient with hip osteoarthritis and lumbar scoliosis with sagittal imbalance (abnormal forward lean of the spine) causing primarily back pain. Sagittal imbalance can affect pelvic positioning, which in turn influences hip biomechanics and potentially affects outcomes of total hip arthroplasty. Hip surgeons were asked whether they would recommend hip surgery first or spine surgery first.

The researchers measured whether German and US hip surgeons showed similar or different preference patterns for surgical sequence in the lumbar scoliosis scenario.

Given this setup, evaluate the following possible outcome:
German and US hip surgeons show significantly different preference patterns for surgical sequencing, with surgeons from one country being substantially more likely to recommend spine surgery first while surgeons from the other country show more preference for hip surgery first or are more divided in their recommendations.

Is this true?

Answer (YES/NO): NO